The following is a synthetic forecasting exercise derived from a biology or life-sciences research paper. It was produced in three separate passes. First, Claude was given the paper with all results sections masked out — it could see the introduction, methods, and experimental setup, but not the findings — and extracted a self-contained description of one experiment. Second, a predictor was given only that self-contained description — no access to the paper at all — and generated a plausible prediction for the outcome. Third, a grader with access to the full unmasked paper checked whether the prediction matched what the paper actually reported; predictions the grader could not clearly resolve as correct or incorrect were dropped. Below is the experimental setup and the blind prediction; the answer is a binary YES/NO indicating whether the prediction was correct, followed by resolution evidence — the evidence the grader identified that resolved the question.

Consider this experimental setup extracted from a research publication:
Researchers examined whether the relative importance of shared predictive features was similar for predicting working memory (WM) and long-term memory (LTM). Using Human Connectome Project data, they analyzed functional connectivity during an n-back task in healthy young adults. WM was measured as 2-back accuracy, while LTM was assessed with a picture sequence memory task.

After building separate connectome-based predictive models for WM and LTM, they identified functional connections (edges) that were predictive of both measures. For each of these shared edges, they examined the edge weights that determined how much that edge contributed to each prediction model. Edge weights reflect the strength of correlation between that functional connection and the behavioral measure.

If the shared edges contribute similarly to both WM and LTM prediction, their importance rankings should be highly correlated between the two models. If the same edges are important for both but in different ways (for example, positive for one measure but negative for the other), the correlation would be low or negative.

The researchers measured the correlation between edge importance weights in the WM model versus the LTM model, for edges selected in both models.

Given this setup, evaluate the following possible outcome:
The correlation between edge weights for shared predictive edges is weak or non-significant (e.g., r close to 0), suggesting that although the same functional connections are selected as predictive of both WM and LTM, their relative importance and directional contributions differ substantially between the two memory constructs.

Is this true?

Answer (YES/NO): NO